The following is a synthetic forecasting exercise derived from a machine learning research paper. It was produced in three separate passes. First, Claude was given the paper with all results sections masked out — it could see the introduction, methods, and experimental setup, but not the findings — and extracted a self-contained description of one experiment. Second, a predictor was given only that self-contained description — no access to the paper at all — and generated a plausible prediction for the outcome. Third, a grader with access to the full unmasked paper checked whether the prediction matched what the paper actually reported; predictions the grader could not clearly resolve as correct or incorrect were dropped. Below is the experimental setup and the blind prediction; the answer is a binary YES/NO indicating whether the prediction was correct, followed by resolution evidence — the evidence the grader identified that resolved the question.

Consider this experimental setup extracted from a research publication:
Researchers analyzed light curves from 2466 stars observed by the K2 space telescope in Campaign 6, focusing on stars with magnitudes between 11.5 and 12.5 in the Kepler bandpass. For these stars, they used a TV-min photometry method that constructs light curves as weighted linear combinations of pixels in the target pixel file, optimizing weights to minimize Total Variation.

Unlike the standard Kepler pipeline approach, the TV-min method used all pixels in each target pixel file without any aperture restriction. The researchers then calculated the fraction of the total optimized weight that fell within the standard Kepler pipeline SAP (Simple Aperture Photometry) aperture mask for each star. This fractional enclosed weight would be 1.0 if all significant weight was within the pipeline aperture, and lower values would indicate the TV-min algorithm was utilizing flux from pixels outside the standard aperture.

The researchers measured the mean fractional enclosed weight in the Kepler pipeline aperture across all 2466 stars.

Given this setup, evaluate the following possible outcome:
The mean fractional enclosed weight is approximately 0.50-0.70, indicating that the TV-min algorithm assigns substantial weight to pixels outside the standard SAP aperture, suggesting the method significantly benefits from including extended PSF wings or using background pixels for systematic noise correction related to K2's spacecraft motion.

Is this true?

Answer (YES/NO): NO